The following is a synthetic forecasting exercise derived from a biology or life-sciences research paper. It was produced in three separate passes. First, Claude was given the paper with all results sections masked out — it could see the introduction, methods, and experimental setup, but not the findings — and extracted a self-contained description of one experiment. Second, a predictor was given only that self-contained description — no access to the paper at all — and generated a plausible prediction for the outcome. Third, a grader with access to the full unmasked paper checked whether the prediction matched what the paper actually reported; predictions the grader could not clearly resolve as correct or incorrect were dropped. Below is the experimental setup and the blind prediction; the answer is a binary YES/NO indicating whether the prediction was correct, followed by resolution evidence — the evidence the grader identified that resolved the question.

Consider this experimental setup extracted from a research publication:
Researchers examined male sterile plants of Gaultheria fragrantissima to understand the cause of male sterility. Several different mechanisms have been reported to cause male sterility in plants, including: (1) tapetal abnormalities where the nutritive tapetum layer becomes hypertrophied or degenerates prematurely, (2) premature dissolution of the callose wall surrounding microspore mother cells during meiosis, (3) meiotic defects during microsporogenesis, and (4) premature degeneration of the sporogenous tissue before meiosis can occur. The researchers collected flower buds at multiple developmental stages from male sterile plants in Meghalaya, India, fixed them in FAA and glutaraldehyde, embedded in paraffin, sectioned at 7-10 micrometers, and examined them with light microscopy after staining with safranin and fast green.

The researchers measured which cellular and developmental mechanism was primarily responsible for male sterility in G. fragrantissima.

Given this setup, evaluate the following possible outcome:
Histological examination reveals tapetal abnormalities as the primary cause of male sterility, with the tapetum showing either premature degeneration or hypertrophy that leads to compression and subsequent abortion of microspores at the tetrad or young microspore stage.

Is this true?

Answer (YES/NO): NO